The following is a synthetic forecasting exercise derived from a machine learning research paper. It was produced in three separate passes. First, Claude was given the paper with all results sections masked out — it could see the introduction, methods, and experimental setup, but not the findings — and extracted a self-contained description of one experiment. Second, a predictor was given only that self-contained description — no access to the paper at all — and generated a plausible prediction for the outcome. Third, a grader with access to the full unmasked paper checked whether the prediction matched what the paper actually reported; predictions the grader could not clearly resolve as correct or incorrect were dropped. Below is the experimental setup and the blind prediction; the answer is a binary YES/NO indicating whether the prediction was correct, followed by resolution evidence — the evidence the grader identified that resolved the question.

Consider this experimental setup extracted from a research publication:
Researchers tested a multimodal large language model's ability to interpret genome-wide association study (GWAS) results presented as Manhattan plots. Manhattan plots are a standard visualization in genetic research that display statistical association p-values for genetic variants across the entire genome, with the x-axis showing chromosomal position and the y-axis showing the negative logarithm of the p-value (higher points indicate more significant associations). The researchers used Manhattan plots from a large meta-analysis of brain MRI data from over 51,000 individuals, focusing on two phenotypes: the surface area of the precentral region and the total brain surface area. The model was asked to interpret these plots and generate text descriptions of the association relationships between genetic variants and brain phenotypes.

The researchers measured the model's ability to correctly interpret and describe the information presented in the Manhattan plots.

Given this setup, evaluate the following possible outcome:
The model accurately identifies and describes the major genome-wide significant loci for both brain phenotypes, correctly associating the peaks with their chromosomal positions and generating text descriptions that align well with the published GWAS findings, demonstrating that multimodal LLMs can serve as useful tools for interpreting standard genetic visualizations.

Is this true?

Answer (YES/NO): NO